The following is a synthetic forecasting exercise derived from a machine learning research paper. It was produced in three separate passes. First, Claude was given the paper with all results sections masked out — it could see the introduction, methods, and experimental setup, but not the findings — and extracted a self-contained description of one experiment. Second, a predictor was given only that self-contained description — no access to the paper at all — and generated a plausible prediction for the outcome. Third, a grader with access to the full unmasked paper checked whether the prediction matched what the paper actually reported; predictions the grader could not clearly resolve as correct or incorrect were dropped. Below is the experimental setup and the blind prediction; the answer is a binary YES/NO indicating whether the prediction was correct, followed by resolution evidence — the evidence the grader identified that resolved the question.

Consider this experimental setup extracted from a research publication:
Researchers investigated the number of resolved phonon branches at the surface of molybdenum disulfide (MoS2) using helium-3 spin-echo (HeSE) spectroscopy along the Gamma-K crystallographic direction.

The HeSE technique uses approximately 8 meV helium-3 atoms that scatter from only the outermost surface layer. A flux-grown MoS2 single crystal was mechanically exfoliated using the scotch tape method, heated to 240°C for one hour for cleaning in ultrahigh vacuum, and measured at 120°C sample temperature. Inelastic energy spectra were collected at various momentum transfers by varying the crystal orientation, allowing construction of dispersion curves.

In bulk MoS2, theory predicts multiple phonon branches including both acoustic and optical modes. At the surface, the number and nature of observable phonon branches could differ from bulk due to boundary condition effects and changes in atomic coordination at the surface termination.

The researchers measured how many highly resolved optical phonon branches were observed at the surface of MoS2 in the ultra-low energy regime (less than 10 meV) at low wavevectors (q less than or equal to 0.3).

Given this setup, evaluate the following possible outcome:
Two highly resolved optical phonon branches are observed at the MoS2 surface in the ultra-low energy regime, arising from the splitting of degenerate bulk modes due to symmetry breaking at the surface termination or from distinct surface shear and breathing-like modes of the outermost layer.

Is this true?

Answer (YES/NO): YES